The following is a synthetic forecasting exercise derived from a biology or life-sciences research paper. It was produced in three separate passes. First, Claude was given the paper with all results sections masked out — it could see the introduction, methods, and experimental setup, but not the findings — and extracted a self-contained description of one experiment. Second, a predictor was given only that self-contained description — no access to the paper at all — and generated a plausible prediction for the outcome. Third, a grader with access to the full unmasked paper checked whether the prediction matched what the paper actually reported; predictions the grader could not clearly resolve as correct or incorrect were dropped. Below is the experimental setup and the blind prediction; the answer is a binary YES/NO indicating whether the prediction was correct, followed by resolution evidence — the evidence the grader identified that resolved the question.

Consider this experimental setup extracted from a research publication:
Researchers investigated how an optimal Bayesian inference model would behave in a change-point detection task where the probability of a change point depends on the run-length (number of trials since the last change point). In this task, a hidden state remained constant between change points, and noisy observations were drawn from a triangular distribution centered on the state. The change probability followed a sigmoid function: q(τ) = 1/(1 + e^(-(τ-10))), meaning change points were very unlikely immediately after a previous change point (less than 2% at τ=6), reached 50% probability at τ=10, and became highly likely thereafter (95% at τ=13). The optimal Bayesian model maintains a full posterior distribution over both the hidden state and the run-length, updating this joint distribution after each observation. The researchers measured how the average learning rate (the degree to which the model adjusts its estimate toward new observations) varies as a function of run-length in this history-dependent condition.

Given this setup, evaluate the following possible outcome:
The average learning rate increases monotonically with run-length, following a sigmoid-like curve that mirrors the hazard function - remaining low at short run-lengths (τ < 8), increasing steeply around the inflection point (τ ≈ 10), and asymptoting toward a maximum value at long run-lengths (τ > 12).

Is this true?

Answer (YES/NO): NO